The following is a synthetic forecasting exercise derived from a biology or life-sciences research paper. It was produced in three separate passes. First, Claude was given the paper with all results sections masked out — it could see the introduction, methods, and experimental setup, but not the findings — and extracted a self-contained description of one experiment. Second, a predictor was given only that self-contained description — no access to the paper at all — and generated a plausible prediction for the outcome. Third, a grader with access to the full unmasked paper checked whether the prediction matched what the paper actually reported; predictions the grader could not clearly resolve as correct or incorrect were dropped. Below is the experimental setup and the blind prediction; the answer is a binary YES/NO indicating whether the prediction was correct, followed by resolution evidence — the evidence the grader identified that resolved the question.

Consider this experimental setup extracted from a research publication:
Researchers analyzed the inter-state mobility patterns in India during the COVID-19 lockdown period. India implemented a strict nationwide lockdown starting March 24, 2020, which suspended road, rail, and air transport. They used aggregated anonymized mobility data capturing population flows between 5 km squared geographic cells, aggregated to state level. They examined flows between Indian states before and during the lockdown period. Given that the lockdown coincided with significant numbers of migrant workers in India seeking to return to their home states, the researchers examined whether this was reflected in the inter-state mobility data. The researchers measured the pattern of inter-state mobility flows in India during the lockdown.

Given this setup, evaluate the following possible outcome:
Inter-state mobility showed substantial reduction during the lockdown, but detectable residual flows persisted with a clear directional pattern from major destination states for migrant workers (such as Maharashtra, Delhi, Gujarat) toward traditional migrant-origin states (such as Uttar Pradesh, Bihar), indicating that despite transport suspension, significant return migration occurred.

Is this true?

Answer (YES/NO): NO